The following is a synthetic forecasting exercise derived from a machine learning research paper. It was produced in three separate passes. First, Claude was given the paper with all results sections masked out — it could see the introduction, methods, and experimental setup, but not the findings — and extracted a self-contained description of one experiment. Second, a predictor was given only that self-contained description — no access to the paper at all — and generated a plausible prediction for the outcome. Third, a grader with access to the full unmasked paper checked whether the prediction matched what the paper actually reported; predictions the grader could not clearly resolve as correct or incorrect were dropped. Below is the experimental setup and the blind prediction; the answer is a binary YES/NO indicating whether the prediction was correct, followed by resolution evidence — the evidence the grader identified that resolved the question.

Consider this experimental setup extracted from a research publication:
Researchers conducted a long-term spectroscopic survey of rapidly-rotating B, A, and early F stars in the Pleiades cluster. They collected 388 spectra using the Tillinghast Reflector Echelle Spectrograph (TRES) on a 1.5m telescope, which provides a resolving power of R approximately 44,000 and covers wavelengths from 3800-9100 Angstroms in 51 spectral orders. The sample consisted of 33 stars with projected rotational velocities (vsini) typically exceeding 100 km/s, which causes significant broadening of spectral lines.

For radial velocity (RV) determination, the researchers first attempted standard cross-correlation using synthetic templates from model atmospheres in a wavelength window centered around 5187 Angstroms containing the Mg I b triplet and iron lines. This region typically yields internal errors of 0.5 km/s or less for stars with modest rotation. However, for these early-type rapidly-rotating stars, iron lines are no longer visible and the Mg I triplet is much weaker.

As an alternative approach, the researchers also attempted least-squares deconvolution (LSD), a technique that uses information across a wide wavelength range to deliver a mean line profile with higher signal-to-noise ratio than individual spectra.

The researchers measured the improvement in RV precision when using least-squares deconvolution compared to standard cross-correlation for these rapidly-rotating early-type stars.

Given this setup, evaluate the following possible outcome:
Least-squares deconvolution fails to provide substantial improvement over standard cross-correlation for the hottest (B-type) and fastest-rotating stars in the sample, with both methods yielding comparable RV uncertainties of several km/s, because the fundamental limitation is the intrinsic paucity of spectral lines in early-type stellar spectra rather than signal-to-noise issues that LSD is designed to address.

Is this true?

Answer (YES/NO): NO